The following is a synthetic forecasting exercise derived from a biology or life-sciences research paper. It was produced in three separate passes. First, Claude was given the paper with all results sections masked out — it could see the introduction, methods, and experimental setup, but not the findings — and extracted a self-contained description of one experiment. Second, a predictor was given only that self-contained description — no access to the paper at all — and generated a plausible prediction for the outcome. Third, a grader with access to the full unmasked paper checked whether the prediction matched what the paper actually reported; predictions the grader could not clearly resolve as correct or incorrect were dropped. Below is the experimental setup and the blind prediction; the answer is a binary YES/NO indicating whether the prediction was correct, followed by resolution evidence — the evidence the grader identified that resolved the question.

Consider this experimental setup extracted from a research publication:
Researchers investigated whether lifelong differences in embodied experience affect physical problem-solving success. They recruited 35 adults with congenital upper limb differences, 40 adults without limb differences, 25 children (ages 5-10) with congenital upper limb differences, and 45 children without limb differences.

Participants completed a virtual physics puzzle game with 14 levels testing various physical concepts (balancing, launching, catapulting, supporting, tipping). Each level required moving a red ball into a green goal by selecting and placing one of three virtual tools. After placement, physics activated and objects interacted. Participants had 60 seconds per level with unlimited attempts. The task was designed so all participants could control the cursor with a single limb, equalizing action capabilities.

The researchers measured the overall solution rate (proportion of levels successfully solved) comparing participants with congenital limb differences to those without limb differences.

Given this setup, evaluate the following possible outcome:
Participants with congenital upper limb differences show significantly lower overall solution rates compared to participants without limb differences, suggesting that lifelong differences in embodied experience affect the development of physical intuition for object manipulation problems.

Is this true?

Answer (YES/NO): NO